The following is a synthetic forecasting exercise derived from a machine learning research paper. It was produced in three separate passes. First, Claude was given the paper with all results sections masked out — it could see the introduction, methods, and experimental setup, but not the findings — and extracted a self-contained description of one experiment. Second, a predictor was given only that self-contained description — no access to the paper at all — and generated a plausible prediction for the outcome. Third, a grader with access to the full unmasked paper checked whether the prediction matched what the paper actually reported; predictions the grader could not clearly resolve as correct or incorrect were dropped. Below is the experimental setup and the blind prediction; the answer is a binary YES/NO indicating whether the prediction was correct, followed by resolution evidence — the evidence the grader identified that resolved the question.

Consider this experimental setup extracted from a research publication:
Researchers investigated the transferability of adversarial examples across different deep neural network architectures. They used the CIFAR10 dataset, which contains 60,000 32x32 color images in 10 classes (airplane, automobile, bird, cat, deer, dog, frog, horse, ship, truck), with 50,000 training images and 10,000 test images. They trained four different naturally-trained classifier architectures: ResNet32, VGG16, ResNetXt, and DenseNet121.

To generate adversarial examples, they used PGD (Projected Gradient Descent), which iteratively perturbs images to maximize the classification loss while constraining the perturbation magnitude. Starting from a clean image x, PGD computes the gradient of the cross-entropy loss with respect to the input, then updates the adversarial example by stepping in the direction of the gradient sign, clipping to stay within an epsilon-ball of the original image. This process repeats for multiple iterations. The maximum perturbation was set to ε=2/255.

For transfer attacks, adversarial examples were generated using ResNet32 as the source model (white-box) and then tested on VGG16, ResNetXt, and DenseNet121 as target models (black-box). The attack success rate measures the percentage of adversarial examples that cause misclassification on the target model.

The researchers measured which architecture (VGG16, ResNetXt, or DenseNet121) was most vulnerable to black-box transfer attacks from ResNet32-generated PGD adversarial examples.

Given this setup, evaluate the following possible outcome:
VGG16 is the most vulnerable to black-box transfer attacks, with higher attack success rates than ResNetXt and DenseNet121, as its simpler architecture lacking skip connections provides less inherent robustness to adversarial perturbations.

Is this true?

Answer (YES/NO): NO